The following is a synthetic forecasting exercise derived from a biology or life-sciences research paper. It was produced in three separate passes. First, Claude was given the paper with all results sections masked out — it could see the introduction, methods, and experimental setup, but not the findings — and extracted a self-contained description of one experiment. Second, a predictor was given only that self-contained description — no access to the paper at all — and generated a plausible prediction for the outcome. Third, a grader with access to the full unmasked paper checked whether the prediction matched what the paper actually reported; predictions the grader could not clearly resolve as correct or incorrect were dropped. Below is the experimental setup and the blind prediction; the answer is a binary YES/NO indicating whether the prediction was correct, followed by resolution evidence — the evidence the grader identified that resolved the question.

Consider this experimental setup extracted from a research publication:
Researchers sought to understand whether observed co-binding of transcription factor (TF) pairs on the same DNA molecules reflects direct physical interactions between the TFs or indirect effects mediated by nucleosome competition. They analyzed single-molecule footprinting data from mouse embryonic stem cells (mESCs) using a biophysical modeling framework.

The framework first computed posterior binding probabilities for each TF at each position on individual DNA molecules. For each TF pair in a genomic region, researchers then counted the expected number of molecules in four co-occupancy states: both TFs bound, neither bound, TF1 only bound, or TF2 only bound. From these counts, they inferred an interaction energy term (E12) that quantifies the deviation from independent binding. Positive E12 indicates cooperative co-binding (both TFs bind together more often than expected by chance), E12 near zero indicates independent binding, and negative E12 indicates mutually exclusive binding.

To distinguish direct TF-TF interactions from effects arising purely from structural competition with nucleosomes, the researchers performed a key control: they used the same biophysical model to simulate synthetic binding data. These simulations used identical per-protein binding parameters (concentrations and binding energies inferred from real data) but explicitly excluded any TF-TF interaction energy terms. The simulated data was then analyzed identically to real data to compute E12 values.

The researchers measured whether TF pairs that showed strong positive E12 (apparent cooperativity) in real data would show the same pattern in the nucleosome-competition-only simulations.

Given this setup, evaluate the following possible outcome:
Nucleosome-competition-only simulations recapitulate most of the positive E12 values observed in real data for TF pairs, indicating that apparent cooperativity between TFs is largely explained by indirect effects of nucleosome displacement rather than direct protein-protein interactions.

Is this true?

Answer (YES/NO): NO